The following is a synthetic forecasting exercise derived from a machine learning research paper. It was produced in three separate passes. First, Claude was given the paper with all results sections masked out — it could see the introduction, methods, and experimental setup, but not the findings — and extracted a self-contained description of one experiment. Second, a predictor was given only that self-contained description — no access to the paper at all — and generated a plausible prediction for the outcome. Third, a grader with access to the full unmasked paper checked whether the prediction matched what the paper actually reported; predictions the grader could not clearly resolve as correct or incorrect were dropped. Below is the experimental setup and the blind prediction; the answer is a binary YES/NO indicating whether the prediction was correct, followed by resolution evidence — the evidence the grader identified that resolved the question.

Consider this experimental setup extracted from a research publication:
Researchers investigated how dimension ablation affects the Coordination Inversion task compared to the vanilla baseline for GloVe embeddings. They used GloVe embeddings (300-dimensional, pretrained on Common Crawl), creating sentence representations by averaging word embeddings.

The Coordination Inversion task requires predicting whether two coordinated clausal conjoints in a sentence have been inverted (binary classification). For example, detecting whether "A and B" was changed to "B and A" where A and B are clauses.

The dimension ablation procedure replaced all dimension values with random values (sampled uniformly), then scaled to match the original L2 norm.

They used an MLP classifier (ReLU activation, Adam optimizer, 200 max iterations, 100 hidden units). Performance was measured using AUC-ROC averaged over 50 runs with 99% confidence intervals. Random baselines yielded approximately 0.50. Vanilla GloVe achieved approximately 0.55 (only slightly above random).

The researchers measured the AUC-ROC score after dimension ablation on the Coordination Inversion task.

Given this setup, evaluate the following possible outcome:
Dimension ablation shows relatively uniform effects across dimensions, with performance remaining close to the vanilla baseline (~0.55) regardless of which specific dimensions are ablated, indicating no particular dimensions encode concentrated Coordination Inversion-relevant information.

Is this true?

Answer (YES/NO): NO